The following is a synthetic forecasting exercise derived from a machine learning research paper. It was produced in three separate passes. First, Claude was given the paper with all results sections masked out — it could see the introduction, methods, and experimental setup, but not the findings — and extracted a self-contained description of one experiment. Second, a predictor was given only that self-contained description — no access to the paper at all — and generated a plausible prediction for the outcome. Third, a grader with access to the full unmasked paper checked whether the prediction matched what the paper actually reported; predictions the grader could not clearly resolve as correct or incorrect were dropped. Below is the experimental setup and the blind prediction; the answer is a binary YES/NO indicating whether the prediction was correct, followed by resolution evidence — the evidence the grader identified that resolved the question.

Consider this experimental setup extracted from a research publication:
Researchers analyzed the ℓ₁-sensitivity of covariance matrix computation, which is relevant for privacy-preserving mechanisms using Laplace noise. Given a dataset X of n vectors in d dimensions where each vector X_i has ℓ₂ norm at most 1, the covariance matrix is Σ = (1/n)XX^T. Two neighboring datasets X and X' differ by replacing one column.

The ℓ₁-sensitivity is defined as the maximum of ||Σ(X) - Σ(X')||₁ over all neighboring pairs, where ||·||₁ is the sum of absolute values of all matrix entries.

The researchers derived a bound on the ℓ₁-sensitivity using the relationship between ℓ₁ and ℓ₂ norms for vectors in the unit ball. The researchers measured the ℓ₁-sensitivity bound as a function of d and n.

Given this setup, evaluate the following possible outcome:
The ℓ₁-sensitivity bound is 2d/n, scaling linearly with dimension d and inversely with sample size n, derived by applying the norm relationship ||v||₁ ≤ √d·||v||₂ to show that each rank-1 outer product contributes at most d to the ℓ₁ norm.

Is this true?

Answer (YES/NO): NO